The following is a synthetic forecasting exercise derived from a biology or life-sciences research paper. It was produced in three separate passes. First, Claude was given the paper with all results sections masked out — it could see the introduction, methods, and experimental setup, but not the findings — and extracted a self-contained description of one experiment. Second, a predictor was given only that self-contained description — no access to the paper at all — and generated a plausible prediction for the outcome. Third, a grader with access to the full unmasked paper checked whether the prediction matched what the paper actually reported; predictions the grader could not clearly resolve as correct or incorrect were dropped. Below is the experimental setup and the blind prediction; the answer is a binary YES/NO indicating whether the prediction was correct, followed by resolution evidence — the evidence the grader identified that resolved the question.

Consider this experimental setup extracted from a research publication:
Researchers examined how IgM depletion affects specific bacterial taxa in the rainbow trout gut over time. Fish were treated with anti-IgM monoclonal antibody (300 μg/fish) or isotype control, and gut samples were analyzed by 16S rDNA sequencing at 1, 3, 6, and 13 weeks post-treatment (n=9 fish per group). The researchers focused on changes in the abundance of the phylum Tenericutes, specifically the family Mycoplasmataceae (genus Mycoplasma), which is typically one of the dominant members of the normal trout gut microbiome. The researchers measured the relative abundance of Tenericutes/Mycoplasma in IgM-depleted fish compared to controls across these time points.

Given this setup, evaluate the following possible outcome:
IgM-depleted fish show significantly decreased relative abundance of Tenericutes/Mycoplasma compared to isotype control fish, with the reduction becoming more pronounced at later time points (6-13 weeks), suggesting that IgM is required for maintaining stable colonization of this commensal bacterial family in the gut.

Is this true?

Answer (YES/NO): NO